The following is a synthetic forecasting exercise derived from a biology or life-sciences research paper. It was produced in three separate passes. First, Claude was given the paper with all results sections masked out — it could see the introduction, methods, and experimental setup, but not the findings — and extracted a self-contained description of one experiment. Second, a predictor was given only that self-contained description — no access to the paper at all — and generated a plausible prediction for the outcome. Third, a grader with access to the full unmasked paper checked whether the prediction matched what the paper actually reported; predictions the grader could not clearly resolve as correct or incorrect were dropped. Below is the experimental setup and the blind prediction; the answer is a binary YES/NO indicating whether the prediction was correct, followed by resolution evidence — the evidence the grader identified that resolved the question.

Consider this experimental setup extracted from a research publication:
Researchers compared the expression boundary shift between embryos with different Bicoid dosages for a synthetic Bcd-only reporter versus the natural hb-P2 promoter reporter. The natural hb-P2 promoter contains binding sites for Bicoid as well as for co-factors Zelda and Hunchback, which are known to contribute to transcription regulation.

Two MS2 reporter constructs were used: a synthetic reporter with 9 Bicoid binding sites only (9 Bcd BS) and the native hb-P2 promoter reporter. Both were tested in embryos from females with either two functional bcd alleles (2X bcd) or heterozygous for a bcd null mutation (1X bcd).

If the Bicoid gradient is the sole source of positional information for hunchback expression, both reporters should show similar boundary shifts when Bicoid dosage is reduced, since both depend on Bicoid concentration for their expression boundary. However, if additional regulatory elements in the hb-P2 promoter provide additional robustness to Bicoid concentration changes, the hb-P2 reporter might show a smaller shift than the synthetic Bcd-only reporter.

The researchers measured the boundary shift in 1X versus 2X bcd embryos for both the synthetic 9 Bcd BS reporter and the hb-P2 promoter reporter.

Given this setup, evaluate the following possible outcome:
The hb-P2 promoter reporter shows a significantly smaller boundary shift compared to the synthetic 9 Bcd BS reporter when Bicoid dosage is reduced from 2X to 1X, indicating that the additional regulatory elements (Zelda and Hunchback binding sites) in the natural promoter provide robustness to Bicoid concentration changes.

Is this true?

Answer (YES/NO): NO